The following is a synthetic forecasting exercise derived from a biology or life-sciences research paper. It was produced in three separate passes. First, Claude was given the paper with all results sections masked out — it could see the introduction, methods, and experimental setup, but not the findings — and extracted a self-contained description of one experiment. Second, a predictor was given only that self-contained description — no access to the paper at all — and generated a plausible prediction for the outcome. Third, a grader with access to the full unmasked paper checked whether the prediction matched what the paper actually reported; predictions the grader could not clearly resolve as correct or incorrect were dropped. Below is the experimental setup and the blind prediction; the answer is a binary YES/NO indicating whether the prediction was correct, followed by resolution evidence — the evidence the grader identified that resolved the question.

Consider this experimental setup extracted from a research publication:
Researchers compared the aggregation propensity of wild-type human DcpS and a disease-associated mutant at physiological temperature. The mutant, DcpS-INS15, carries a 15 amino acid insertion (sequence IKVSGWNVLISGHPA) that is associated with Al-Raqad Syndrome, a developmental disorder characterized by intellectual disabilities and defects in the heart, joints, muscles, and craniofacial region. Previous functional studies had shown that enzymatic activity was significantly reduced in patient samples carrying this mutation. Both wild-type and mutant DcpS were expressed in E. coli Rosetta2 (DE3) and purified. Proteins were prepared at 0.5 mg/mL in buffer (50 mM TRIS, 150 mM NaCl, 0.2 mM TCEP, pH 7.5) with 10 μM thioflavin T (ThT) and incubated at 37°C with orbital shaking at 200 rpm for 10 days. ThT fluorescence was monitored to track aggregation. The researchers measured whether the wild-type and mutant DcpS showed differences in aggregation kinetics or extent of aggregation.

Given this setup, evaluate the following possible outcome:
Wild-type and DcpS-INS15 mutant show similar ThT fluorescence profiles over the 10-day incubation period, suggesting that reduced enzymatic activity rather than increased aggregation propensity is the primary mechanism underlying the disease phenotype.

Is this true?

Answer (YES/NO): NO